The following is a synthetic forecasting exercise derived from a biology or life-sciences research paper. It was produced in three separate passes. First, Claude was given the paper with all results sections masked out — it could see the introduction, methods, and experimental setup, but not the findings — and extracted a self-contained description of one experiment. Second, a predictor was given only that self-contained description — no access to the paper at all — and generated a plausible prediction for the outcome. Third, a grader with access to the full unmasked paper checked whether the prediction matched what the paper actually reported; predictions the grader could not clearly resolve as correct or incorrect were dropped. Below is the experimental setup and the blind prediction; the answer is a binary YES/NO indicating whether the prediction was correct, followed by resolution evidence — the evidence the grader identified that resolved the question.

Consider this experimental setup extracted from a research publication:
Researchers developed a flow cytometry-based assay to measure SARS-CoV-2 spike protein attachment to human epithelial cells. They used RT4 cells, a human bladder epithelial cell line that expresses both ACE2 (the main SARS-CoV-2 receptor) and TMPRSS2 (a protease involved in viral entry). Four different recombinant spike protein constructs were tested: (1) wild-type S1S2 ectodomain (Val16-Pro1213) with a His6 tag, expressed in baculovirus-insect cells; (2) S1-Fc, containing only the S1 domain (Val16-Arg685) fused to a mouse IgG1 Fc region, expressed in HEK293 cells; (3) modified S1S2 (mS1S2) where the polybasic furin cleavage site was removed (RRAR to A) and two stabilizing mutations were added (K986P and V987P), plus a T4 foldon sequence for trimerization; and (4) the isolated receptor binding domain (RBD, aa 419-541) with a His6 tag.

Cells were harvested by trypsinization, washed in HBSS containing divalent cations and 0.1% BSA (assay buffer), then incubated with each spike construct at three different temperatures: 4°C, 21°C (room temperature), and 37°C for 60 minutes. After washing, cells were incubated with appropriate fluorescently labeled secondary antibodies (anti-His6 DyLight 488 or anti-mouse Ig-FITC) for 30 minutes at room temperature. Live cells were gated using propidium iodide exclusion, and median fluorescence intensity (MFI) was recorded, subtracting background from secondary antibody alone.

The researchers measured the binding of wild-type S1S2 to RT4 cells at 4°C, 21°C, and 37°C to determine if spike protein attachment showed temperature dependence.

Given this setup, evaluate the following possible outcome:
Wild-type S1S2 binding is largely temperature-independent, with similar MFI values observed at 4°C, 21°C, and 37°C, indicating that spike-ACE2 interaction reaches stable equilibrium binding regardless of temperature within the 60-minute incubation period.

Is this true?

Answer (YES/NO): NO